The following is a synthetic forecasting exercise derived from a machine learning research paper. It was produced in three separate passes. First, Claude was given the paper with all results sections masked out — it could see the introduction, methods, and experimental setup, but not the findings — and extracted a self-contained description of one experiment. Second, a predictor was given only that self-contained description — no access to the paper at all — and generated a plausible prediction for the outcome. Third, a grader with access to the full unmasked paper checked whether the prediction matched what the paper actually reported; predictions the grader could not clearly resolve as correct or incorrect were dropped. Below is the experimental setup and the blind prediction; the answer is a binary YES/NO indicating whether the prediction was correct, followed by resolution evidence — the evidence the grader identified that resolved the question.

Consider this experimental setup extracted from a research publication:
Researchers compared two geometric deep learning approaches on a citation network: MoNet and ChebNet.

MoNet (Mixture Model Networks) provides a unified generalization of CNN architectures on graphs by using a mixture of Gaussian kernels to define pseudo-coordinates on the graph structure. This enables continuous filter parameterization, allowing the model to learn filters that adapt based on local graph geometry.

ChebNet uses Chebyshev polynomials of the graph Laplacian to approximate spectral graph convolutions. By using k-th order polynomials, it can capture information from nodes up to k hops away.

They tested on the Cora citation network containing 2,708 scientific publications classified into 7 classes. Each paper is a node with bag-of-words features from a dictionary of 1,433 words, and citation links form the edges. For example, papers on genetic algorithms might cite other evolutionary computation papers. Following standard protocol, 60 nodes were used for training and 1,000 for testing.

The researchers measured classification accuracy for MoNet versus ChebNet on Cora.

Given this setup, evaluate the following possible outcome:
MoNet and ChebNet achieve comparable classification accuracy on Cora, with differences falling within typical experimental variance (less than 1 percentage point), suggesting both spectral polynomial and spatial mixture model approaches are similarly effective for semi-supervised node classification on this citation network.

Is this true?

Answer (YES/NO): YES